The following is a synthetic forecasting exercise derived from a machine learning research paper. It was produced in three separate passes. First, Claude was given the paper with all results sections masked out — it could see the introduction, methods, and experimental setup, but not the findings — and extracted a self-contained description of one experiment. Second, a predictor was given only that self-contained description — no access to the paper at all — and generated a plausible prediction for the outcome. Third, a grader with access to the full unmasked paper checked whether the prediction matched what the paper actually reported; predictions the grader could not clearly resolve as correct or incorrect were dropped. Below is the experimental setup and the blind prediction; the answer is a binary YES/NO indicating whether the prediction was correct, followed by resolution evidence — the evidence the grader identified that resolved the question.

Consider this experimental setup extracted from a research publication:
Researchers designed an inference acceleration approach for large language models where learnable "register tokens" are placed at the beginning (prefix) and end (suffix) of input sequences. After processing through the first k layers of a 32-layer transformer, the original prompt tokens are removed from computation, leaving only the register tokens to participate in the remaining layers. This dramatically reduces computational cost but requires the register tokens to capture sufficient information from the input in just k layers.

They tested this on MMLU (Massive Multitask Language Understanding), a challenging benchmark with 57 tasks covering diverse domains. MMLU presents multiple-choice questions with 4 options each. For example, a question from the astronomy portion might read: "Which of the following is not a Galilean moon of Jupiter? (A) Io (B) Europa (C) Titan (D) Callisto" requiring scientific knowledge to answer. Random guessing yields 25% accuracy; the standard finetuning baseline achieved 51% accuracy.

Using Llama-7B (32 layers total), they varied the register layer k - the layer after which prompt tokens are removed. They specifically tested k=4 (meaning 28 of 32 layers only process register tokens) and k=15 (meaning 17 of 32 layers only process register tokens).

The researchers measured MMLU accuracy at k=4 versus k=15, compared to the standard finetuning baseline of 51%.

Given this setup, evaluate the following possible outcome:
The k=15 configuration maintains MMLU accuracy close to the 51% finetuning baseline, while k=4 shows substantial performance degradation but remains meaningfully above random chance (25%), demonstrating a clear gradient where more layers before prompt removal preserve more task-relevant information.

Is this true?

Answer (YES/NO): NO